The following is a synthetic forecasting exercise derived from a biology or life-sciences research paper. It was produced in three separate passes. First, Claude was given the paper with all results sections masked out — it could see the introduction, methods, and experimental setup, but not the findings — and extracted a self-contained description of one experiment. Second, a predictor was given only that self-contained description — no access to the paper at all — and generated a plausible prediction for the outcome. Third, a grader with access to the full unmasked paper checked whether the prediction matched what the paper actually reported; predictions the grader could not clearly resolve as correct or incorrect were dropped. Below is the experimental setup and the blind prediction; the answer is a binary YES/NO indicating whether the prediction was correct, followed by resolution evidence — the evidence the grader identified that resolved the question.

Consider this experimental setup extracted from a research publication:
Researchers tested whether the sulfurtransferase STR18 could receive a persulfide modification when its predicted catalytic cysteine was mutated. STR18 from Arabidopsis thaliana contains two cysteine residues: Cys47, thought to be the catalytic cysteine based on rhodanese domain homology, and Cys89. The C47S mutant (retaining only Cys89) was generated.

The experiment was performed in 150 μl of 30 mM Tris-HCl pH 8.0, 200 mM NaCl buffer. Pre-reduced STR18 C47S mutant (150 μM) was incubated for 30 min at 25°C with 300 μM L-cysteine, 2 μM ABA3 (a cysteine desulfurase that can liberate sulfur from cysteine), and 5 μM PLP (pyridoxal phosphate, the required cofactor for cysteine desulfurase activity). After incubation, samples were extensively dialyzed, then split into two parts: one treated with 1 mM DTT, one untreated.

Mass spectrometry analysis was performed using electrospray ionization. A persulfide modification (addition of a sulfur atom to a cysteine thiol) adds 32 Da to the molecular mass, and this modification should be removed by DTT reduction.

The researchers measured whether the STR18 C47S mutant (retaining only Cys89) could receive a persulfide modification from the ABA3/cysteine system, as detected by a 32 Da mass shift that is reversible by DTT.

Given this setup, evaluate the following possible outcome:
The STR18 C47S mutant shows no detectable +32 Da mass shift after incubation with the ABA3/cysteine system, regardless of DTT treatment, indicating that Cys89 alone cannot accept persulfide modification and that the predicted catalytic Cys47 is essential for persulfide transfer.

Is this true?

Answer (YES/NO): NO